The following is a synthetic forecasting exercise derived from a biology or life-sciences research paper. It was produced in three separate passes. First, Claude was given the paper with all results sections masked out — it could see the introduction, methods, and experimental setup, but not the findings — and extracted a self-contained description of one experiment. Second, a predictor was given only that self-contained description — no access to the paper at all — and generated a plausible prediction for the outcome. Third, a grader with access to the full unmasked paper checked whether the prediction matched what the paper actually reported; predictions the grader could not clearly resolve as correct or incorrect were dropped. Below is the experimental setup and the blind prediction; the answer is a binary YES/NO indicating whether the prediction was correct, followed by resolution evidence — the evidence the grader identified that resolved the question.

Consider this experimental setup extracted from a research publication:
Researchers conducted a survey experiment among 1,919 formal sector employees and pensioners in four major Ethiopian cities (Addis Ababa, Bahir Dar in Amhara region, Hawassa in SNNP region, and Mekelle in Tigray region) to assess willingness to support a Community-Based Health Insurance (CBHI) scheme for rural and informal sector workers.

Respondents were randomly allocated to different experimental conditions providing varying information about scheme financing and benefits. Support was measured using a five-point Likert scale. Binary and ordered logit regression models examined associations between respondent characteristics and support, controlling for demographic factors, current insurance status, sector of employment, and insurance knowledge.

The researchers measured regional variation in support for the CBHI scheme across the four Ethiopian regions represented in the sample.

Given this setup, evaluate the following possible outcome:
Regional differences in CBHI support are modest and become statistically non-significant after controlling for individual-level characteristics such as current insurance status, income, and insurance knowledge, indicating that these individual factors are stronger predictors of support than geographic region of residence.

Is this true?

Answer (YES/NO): NO